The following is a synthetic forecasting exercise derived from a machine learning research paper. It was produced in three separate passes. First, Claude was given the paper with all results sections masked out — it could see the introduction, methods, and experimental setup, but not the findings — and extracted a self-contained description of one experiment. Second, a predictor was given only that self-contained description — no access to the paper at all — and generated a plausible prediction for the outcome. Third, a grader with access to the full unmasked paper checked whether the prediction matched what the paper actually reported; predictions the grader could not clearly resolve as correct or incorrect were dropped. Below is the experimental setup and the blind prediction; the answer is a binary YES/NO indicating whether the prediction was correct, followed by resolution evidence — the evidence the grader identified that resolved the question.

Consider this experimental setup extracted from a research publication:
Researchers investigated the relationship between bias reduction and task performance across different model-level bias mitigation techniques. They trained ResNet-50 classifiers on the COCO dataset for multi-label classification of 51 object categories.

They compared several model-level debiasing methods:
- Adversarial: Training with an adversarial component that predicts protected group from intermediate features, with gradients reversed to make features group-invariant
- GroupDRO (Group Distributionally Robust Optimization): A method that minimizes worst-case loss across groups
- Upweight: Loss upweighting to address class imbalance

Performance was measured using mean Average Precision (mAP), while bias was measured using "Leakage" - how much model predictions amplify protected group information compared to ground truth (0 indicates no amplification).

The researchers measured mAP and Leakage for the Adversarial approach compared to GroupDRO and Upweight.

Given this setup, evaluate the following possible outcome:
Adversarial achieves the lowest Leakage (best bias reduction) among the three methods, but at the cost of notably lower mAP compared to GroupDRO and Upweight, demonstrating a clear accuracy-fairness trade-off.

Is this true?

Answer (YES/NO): YES